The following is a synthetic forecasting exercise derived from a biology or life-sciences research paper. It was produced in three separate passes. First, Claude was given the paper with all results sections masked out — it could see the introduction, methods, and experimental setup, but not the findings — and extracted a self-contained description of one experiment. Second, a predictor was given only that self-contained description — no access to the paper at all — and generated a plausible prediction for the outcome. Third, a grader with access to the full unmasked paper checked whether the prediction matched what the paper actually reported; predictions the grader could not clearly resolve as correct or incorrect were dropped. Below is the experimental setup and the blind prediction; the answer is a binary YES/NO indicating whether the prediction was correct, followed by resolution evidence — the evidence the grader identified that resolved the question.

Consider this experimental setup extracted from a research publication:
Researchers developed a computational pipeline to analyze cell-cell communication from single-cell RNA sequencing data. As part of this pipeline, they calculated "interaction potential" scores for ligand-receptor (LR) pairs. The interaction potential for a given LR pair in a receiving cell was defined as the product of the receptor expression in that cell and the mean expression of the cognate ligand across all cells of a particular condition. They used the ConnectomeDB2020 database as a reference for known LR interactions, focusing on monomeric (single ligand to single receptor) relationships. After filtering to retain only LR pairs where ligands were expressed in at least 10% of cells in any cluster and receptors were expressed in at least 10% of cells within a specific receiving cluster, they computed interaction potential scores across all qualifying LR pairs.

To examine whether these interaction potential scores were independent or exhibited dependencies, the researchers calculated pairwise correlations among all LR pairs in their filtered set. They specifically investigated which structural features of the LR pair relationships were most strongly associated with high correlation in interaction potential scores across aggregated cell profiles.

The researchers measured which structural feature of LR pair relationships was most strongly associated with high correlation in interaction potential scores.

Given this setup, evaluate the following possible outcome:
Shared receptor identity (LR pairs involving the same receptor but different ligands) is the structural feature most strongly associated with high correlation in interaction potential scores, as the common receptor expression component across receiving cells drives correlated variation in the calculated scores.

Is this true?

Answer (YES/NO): YES